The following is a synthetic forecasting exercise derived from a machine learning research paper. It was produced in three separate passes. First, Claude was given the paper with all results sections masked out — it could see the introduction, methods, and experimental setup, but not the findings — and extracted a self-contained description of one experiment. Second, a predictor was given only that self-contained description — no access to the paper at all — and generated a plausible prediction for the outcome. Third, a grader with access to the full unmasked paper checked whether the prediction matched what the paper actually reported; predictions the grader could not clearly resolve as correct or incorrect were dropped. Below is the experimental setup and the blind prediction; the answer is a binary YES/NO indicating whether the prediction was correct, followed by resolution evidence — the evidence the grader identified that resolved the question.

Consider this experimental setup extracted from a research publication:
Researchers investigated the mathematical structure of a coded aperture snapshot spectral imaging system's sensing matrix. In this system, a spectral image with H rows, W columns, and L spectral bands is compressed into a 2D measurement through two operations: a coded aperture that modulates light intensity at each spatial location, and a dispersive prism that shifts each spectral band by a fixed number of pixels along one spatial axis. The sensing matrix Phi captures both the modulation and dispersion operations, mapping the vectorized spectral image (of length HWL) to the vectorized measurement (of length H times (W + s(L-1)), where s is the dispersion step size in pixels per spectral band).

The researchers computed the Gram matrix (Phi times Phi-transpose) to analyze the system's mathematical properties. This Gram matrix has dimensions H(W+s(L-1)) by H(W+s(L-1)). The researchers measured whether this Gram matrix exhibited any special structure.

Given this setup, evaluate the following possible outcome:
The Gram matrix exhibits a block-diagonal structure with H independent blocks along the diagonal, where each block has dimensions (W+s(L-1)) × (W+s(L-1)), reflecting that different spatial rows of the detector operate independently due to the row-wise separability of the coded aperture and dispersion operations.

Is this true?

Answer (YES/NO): NO